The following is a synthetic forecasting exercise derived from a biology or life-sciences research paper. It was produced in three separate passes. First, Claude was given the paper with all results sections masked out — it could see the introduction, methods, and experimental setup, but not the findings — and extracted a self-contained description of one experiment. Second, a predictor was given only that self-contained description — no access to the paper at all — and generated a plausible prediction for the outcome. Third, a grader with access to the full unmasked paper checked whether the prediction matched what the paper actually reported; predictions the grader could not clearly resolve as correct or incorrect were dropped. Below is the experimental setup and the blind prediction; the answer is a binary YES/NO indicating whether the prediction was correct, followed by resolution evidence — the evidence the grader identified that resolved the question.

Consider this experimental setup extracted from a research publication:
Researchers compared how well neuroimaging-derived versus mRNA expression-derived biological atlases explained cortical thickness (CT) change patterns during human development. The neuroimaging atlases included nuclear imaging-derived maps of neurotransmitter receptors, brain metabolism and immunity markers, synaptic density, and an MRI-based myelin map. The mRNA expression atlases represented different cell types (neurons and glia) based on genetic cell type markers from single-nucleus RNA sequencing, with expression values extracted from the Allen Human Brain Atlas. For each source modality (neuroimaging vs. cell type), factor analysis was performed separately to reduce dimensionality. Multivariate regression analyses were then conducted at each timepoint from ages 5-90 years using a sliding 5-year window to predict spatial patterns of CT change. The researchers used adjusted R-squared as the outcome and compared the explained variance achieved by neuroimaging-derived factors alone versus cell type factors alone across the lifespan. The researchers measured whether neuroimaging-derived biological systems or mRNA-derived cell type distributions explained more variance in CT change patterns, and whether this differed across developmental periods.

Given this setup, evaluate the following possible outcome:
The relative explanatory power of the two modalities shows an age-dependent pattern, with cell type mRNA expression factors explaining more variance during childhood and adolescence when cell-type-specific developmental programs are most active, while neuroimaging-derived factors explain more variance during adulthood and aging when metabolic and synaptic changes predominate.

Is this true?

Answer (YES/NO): NO